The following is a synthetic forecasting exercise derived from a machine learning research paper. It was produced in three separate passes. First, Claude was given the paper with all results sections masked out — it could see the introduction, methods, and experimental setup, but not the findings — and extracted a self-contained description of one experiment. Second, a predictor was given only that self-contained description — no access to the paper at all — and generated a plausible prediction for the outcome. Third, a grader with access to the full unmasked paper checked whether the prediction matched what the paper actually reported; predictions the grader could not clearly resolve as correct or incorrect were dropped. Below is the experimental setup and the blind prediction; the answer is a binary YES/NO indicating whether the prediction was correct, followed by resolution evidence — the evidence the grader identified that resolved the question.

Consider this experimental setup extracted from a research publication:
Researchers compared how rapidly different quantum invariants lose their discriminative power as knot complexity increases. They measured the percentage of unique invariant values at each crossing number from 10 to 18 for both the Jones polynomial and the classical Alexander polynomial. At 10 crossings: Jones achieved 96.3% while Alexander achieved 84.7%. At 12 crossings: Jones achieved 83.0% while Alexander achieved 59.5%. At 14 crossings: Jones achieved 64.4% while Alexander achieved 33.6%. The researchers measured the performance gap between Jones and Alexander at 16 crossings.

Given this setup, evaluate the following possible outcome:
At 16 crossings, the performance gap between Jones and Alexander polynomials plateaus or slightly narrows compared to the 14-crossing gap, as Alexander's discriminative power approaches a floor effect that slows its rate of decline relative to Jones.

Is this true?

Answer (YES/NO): YES